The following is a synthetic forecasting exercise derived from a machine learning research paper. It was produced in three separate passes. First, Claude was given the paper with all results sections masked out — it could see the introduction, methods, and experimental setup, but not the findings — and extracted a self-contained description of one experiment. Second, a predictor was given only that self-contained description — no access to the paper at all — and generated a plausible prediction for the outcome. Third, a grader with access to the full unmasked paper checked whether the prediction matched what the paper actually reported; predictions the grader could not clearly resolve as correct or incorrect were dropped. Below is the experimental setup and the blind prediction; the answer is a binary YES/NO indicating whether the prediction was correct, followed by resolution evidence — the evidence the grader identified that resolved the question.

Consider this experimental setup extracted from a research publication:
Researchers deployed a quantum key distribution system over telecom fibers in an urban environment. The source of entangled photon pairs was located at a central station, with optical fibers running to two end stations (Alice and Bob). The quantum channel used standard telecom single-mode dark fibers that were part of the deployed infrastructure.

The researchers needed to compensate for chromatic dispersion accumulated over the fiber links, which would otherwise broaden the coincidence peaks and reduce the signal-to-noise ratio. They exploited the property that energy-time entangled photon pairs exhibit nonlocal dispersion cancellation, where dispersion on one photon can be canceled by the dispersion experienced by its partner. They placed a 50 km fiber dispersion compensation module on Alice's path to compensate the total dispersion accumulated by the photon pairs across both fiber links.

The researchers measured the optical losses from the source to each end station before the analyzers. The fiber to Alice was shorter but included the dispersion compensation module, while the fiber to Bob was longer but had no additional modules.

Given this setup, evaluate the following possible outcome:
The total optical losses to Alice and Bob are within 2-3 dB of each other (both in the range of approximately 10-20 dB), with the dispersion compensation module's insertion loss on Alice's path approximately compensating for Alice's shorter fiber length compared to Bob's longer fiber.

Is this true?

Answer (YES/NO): YES